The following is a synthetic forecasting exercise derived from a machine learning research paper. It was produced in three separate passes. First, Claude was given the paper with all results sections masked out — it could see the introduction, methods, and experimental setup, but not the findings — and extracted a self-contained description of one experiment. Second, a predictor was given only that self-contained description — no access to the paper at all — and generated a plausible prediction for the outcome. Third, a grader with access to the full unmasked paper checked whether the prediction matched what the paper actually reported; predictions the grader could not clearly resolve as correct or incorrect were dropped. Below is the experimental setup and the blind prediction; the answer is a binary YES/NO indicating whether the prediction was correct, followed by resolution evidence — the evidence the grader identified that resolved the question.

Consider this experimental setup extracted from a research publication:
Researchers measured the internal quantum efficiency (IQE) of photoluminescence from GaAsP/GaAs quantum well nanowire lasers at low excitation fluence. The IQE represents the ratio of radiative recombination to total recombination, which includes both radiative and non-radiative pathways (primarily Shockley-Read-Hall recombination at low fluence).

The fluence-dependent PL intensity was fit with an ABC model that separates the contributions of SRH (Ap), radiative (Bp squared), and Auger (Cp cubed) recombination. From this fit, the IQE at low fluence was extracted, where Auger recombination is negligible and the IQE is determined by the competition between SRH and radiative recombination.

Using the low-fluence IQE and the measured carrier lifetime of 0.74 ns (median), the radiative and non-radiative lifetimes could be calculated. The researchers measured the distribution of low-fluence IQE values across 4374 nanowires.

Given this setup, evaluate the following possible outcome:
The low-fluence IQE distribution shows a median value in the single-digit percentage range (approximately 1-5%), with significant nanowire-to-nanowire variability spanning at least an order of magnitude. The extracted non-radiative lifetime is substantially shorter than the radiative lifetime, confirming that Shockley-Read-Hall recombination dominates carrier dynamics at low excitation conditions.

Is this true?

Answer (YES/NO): NO